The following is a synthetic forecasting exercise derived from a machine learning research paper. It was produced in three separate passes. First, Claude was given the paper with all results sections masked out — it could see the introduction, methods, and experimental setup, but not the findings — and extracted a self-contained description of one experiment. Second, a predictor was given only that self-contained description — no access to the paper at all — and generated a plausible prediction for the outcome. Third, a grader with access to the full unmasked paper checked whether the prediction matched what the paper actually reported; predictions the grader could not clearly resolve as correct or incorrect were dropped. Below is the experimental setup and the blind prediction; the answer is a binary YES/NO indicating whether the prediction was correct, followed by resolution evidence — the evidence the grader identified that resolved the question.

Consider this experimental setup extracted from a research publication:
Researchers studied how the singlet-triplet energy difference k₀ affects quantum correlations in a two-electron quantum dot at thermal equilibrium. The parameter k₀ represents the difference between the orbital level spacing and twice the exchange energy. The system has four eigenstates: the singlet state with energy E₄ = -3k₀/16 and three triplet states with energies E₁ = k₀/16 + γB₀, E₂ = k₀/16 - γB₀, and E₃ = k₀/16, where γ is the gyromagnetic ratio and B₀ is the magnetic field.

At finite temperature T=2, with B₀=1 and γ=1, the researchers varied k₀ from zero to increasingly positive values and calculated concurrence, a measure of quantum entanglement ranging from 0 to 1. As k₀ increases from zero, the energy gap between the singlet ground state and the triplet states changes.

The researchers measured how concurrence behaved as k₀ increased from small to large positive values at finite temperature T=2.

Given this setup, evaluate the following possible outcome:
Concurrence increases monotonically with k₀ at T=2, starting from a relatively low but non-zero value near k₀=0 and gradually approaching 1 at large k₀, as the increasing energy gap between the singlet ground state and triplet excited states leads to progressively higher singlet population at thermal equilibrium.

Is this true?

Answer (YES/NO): NO